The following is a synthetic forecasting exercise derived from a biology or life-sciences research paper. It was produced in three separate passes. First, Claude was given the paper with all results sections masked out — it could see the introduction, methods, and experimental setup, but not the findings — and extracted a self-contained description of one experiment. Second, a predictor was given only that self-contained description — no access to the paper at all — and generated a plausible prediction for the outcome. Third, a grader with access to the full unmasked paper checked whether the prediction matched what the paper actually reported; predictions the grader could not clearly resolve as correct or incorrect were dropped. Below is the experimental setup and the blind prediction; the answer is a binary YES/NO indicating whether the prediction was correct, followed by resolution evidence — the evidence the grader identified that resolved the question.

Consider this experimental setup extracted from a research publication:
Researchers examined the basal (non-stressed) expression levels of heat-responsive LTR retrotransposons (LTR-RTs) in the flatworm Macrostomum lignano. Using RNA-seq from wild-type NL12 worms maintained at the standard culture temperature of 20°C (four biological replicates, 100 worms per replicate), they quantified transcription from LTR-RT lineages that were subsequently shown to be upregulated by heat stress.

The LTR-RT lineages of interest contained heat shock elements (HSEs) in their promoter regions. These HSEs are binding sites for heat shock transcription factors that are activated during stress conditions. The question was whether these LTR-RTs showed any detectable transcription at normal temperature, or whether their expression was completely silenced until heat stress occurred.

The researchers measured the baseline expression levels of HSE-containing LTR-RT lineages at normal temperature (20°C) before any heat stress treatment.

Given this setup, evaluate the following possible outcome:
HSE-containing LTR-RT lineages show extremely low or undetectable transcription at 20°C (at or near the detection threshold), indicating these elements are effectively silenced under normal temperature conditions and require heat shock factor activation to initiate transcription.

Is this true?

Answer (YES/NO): YES